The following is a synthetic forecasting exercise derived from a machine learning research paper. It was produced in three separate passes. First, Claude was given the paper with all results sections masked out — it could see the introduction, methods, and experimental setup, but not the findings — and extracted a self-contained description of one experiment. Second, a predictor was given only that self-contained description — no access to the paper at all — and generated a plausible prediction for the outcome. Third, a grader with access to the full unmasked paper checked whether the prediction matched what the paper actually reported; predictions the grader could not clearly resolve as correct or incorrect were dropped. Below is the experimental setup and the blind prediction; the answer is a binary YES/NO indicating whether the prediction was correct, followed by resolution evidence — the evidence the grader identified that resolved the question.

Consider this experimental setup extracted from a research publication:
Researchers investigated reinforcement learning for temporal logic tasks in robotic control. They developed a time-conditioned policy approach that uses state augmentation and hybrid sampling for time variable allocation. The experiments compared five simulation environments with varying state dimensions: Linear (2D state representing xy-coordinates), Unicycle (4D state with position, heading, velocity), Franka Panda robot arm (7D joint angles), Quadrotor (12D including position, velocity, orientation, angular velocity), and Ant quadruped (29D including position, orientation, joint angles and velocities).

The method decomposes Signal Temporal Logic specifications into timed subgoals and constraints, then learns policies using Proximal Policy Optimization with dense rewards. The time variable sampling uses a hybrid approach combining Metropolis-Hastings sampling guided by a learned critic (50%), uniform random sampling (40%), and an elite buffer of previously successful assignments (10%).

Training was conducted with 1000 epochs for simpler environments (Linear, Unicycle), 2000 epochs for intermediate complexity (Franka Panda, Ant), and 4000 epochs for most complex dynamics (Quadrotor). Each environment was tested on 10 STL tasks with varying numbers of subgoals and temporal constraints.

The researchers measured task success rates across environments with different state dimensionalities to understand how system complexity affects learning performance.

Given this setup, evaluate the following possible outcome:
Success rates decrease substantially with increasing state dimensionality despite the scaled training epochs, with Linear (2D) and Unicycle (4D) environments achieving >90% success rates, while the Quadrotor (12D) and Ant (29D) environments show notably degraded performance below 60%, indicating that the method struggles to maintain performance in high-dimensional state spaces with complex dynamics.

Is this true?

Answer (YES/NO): NO